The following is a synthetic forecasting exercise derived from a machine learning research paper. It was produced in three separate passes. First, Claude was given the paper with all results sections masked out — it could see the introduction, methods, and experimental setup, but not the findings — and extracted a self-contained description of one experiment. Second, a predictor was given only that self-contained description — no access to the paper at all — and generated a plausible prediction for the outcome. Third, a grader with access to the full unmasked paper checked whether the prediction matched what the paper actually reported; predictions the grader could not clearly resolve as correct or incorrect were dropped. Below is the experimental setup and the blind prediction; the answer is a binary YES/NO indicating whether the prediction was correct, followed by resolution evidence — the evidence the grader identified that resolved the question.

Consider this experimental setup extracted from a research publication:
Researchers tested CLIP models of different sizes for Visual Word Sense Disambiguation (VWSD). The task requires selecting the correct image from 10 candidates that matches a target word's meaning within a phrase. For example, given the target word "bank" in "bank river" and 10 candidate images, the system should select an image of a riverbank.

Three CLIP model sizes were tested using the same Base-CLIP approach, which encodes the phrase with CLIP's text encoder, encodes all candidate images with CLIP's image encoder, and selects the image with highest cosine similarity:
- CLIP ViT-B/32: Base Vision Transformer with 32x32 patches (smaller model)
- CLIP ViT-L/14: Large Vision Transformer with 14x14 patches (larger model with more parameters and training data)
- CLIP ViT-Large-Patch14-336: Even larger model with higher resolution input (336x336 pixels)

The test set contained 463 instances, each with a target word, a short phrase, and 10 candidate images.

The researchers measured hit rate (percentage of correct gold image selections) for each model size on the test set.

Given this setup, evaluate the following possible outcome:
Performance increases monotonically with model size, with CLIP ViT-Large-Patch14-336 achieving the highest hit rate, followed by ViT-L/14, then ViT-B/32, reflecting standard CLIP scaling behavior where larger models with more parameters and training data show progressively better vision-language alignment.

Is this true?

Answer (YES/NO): NO